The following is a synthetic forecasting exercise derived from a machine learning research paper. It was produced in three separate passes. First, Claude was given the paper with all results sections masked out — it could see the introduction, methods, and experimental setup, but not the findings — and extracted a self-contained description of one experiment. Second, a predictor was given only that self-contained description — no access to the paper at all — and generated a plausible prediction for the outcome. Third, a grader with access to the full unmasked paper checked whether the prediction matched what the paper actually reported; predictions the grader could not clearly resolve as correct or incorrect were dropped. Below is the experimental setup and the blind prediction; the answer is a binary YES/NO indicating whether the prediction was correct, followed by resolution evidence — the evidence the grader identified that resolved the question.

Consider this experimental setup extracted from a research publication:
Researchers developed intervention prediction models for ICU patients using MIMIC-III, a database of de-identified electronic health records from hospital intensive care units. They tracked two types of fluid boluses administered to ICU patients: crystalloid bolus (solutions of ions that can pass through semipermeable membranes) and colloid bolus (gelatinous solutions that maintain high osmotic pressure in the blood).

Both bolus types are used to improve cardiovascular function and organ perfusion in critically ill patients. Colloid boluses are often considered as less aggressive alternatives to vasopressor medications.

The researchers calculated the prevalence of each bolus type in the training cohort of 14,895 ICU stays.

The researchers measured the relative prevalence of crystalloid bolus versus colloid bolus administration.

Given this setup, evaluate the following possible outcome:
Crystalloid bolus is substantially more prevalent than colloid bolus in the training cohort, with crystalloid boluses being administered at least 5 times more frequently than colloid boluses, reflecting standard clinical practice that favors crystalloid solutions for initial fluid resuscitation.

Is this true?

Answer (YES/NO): YES